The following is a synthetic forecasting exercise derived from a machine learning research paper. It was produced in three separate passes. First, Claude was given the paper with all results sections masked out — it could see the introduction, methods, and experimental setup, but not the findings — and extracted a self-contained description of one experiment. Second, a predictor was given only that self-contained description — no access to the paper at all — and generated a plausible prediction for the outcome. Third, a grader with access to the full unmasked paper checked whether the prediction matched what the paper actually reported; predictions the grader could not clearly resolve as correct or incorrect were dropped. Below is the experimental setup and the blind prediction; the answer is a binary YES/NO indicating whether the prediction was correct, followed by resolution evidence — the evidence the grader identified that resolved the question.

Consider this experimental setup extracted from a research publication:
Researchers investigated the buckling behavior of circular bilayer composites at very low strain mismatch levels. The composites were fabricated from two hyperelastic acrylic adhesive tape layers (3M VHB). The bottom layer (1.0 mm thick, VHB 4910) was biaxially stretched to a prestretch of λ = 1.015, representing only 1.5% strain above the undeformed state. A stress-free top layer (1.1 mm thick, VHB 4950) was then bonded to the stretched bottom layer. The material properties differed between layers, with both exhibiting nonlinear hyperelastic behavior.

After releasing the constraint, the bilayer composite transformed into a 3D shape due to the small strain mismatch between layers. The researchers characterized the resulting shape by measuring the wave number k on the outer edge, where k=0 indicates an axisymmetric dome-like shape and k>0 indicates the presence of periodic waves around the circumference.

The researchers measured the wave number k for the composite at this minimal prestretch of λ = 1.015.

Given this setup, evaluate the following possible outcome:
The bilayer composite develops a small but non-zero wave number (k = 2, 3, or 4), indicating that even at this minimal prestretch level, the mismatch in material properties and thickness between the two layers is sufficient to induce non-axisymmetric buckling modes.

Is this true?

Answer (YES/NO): NO